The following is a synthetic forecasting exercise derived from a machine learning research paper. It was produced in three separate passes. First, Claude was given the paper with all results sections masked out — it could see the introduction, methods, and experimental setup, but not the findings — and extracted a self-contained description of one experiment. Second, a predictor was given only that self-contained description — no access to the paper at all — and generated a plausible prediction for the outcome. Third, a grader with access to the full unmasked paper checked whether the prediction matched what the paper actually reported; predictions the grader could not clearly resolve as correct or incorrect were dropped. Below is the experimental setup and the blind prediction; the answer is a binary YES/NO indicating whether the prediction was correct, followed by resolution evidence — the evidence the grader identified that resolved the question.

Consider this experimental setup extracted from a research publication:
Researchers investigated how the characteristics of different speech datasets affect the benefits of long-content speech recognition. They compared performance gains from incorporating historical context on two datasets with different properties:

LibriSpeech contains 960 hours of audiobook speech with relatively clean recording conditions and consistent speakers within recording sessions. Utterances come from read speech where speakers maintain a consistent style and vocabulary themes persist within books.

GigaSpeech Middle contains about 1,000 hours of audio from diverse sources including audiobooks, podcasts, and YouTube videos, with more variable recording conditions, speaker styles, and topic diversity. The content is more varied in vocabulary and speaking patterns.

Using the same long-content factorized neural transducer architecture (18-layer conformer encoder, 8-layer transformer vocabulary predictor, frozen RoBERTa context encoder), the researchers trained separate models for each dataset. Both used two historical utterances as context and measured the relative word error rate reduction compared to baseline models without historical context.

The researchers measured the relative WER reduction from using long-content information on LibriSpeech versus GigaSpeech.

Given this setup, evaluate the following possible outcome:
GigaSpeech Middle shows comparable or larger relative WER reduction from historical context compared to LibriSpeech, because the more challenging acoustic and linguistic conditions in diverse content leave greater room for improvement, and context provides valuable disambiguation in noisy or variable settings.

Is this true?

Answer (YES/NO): NO